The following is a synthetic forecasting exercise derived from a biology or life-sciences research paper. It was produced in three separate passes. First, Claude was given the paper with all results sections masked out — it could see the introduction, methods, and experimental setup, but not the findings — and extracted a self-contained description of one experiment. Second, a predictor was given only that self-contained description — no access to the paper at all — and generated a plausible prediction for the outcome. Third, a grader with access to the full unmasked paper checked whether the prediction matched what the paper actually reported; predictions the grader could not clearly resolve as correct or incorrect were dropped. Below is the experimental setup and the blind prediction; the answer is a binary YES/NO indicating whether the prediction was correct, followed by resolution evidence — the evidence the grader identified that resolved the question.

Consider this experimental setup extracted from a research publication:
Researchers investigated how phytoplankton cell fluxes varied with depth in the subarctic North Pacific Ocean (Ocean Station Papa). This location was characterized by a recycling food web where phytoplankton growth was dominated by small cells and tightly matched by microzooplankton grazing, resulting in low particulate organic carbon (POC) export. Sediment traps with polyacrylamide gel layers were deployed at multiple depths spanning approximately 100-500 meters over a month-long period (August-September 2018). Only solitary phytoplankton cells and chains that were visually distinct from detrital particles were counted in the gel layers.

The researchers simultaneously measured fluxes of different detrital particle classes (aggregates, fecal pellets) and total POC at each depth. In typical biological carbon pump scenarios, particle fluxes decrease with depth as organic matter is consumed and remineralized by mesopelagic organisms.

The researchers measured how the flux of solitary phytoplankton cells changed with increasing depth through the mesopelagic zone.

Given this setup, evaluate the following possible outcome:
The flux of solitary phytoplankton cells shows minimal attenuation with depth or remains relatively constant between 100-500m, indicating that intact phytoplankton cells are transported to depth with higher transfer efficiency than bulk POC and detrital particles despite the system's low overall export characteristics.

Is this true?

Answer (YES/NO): NO